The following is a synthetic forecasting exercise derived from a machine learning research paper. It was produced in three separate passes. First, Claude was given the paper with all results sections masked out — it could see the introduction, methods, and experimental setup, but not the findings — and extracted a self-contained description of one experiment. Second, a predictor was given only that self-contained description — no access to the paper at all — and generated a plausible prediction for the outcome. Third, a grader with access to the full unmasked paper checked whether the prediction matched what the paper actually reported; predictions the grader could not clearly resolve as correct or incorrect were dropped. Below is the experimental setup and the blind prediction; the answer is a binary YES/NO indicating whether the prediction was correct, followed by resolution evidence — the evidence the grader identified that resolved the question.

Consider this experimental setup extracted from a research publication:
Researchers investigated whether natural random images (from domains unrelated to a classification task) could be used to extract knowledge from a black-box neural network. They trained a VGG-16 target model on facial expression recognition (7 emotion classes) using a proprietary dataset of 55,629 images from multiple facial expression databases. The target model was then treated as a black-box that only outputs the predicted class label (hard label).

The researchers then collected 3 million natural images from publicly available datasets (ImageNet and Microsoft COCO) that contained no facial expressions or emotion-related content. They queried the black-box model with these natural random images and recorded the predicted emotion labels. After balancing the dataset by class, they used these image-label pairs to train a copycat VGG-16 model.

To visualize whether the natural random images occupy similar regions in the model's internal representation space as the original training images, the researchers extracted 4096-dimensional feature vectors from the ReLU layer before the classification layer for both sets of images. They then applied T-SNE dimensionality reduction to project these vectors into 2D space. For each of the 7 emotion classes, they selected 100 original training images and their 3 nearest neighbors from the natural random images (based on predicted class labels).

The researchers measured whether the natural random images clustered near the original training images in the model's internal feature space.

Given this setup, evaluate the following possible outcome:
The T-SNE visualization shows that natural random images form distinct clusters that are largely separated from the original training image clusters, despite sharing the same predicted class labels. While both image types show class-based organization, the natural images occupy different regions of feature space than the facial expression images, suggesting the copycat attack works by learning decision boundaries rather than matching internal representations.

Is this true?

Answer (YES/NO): NO